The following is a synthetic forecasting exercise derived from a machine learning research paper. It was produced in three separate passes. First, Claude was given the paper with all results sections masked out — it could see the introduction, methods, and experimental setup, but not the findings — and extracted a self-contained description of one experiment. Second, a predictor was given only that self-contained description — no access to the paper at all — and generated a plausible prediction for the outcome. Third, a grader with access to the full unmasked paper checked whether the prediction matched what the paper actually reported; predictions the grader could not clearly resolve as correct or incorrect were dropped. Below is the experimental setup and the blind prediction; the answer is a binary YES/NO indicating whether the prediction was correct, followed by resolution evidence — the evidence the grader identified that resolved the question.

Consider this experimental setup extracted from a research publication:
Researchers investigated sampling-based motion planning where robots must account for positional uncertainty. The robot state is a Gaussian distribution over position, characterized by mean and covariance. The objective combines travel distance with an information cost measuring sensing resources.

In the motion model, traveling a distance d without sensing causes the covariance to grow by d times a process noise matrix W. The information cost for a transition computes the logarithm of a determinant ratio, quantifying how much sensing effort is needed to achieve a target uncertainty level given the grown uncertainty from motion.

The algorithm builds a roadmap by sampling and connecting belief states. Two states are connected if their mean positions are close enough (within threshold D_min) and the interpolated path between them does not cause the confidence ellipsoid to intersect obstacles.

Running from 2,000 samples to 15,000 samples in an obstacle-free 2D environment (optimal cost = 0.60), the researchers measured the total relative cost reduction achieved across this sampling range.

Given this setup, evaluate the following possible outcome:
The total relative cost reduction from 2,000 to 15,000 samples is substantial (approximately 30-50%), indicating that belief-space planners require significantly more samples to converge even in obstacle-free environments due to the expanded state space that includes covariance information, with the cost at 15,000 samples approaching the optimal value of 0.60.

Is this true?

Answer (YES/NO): YES